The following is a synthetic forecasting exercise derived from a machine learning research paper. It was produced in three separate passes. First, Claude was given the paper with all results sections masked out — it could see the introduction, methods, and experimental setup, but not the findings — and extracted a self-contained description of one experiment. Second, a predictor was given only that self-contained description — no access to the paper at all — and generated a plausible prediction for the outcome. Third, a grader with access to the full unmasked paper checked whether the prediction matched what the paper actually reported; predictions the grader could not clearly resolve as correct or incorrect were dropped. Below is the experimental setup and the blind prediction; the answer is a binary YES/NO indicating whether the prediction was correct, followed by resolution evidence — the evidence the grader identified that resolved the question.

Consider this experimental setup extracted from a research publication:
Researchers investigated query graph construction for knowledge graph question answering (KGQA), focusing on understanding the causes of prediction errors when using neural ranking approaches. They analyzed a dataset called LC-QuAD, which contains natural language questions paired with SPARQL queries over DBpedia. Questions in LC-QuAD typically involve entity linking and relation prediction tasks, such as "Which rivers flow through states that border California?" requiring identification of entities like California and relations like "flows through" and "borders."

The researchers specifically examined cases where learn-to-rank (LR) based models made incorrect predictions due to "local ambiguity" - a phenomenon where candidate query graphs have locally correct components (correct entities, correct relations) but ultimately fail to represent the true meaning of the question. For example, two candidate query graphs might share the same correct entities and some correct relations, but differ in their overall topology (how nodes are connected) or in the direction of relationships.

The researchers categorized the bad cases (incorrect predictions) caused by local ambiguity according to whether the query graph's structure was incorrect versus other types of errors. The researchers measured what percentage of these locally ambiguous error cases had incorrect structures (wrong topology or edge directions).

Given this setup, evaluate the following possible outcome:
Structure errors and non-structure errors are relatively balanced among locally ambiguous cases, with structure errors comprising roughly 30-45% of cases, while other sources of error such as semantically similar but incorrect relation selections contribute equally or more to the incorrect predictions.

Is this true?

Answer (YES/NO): NO